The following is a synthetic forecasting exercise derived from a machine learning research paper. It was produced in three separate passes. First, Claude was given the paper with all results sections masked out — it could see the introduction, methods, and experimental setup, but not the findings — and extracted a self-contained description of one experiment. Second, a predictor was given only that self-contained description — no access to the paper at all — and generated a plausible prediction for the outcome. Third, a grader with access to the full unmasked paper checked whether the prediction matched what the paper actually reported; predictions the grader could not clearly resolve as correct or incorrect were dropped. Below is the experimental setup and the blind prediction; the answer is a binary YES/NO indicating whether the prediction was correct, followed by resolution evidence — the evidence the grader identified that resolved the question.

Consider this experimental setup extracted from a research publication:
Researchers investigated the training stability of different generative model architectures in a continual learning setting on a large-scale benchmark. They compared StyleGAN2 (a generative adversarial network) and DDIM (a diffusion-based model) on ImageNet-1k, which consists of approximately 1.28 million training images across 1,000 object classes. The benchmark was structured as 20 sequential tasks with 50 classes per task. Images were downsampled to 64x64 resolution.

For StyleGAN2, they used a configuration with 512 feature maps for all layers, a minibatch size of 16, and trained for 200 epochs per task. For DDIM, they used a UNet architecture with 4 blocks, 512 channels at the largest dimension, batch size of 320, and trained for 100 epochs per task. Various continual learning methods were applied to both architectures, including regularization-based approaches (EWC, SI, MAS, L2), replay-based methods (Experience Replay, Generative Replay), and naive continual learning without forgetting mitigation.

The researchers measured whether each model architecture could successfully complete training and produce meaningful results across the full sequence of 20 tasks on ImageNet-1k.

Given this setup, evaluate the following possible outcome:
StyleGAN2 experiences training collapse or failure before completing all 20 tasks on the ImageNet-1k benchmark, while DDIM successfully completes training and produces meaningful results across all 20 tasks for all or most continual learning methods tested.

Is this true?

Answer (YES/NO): YES